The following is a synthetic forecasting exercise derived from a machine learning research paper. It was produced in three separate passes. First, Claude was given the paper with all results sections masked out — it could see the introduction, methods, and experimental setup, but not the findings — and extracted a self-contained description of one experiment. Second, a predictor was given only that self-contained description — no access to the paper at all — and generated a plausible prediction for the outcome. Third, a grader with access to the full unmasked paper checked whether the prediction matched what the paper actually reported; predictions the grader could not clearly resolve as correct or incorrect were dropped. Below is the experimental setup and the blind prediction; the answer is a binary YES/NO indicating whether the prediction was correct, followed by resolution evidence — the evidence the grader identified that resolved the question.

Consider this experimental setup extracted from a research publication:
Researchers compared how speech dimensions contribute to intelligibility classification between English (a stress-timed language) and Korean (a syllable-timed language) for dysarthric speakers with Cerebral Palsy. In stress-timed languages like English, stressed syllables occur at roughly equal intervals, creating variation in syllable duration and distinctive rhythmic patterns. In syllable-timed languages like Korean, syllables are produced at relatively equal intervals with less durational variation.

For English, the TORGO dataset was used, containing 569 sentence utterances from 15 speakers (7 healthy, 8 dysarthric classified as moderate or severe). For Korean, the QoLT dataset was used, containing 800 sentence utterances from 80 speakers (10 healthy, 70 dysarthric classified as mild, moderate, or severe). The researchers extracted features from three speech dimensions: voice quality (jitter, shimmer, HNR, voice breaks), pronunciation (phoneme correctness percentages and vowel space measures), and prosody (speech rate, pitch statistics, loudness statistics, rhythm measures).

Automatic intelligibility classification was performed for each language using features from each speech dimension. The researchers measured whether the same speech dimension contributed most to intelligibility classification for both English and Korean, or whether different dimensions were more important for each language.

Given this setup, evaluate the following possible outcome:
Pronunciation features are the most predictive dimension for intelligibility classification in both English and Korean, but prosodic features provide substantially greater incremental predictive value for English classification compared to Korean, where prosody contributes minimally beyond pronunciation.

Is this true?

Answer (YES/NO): NO